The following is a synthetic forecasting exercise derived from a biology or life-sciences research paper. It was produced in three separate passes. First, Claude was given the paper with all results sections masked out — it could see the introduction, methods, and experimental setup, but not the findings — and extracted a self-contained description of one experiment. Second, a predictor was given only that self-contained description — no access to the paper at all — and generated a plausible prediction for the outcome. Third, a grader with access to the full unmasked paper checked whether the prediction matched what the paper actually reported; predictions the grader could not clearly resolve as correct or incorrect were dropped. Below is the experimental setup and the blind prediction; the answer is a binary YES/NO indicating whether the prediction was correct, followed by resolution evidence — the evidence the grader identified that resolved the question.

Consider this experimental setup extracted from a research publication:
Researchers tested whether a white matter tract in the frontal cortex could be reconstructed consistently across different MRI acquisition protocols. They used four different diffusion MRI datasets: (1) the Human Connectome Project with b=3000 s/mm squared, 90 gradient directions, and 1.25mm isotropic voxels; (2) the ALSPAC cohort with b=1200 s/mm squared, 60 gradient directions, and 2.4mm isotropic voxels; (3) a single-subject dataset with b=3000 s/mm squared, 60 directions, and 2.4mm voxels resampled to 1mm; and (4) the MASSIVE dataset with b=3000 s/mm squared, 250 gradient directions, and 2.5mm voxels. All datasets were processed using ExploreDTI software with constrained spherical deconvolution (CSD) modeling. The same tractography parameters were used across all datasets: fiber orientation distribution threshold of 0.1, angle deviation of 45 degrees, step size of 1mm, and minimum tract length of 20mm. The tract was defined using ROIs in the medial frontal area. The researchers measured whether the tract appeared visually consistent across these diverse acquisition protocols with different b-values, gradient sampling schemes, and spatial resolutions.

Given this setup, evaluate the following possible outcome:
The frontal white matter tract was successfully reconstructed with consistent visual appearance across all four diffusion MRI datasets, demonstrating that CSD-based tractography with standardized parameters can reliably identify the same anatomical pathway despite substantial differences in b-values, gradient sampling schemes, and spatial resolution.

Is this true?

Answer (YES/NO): NO